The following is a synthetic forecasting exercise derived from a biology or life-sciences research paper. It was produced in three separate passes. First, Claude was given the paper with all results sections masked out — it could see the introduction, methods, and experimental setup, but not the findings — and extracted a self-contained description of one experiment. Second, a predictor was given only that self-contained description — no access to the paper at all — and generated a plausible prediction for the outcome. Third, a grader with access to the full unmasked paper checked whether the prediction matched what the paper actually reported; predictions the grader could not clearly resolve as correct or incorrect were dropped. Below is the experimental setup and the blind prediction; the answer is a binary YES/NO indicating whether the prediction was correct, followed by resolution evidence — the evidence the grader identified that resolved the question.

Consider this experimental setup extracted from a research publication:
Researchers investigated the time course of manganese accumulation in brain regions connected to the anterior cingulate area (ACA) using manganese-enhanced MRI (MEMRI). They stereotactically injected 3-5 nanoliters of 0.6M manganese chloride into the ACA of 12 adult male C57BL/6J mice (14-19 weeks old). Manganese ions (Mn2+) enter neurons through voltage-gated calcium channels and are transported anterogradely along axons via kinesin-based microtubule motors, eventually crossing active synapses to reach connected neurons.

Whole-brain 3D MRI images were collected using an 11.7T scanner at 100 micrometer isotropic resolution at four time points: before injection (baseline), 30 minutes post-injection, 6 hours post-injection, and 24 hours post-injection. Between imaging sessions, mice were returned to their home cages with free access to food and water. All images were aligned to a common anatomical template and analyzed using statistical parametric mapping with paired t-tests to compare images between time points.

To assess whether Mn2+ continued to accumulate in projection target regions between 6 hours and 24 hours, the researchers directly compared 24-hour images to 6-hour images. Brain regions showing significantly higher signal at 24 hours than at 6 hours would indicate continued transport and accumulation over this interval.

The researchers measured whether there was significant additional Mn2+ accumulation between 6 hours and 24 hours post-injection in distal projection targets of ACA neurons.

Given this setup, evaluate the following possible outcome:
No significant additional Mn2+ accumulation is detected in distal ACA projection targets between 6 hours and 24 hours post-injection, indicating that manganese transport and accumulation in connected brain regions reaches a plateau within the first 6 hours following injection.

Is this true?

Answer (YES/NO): NO